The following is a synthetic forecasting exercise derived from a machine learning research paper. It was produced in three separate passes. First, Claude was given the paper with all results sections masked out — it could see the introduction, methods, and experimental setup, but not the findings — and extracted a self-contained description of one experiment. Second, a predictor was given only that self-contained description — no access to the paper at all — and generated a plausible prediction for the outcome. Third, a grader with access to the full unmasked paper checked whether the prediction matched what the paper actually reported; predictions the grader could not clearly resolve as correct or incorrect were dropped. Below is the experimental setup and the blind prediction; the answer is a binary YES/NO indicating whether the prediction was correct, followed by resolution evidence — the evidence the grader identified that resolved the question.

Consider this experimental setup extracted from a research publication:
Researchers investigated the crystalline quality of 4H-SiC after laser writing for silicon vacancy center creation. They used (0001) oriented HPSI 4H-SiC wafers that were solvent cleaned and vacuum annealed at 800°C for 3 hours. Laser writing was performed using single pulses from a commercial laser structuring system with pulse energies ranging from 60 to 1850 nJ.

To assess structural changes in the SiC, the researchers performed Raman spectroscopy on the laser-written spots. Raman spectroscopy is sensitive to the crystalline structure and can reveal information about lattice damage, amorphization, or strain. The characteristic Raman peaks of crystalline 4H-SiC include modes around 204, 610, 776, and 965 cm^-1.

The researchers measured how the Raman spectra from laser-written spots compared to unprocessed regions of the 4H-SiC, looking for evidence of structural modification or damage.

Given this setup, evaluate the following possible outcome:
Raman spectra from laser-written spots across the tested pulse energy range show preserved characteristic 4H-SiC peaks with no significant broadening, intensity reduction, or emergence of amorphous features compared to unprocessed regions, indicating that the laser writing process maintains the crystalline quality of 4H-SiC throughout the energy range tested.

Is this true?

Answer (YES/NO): NO